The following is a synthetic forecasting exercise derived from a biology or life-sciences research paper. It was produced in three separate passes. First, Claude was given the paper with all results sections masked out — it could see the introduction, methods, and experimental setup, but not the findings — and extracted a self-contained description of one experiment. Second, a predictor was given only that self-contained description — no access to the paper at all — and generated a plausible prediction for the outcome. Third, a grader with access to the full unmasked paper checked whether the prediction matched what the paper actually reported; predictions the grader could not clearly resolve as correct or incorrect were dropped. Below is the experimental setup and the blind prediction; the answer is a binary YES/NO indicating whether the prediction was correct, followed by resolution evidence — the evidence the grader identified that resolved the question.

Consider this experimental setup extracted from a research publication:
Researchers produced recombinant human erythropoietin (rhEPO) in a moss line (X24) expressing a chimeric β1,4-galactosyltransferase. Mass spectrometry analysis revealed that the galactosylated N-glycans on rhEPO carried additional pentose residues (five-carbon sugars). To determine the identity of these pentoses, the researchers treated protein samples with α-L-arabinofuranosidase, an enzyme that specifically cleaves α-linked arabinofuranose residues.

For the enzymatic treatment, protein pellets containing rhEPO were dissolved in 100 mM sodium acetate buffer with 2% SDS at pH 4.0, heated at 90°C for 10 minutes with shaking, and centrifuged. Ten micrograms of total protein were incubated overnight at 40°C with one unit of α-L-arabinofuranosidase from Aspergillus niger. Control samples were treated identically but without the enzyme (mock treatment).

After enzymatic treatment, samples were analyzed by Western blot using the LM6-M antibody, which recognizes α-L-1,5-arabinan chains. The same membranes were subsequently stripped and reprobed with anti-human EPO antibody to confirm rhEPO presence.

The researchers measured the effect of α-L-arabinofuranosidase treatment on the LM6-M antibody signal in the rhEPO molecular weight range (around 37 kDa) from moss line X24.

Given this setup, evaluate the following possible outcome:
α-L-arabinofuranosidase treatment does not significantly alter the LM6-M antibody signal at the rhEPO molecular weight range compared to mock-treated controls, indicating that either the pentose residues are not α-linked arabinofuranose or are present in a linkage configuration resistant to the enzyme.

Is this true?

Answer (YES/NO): NO